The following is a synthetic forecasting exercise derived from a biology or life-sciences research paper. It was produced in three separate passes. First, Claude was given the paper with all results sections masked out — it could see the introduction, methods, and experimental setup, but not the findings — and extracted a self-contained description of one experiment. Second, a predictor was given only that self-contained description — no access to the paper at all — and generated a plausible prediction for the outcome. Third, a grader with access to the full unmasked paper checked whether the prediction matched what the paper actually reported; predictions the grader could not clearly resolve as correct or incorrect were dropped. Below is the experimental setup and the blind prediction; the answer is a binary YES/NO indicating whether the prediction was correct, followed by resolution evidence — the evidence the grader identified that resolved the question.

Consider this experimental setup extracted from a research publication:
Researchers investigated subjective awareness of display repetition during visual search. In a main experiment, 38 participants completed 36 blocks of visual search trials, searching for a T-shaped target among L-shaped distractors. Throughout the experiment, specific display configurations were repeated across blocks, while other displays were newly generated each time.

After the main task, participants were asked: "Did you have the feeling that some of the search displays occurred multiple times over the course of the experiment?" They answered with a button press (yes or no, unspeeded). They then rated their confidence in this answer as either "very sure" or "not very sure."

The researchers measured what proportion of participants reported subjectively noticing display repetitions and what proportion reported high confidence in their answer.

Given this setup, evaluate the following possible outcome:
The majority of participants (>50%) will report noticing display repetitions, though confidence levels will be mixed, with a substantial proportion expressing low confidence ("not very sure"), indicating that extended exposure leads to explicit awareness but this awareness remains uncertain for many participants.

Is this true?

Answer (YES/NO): YES